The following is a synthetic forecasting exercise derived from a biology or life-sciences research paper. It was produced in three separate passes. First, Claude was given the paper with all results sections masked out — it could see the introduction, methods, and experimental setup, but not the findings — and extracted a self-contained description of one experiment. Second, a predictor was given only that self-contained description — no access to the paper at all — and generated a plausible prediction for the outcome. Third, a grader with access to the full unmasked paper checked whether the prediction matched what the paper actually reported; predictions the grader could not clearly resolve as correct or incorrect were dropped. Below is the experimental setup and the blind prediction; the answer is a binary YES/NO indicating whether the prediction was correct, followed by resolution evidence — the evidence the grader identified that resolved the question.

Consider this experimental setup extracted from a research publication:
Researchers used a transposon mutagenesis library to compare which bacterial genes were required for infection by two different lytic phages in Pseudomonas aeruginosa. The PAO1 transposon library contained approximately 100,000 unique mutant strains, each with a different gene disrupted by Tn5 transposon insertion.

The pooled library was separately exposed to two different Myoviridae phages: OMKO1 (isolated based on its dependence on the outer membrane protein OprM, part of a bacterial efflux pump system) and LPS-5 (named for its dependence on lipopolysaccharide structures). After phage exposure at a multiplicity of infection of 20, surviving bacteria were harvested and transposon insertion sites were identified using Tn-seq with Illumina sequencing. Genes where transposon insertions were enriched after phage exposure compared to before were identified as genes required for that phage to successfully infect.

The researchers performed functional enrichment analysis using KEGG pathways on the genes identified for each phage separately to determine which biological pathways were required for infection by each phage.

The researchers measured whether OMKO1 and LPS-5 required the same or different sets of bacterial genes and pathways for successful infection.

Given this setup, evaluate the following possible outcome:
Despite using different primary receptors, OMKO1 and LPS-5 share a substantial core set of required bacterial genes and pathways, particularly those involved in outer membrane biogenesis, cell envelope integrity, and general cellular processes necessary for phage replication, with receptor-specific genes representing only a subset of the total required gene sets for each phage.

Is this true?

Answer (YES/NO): NO